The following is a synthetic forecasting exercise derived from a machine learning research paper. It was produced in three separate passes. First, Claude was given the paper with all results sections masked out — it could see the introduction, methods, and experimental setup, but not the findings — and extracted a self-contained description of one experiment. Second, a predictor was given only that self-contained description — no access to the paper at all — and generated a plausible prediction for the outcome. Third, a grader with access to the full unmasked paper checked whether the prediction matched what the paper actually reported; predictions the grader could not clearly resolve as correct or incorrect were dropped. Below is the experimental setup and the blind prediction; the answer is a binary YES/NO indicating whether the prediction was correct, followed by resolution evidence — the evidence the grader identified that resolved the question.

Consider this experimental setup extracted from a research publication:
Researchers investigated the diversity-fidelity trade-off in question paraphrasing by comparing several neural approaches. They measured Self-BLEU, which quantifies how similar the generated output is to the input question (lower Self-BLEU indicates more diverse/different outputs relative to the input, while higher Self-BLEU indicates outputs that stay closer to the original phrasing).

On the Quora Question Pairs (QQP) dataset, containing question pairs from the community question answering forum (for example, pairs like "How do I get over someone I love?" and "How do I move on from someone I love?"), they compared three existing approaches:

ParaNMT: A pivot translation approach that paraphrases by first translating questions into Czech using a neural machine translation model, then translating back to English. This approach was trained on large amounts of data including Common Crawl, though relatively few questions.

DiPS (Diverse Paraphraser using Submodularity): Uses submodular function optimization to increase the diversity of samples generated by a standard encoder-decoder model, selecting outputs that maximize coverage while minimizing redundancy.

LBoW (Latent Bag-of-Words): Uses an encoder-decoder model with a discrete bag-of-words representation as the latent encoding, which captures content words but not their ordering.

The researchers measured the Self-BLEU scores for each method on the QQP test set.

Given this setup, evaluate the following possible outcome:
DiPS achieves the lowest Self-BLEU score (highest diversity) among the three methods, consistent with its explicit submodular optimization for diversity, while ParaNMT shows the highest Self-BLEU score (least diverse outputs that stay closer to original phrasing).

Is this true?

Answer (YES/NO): NO